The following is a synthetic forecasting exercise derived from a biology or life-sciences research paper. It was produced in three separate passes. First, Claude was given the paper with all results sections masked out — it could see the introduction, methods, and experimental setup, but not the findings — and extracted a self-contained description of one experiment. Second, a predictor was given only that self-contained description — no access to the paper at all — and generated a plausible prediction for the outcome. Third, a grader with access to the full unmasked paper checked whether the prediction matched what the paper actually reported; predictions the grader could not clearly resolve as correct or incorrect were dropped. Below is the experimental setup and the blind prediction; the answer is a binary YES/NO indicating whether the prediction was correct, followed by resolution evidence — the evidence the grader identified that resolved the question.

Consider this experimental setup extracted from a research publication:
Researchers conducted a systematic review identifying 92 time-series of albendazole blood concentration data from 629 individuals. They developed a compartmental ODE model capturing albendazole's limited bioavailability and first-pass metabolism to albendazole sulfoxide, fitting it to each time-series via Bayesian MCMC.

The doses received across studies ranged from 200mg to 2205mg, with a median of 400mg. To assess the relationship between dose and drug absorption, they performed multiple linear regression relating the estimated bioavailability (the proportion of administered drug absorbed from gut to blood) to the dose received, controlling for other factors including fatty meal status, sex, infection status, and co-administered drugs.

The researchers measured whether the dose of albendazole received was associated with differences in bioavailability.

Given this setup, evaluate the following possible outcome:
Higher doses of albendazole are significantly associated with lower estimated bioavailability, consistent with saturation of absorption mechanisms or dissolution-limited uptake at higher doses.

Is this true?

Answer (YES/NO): NO